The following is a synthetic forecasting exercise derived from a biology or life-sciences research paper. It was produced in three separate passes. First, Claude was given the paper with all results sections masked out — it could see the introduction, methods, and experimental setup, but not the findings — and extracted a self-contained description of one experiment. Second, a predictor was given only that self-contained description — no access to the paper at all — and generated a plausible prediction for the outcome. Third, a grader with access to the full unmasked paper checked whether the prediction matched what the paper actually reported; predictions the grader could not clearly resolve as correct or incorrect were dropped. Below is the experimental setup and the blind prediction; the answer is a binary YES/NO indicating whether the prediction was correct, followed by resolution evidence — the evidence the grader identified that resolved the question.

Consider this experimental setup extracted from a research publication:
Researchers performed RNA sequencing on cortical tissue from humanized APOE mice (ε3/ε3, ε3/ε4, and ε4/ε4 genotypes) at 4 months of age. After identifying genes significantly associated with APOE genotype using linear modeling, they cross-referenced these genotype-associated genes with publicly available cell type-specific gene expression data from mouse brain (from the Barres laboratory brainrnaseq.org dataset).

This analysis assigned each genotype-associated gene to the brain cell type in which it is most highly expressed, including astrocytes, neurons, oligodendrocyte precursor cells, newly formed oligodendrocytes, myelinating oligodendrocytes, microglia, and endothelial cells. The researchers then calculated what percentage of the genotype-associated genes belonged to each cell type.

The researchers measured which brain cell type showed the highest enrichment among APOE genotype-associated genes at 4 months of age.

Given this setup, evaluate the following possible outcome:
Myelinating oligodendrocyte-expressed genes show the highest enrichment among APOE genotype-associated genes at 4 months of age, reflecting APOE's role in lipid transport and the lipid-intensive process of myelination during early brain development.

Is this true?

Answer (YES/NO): NO